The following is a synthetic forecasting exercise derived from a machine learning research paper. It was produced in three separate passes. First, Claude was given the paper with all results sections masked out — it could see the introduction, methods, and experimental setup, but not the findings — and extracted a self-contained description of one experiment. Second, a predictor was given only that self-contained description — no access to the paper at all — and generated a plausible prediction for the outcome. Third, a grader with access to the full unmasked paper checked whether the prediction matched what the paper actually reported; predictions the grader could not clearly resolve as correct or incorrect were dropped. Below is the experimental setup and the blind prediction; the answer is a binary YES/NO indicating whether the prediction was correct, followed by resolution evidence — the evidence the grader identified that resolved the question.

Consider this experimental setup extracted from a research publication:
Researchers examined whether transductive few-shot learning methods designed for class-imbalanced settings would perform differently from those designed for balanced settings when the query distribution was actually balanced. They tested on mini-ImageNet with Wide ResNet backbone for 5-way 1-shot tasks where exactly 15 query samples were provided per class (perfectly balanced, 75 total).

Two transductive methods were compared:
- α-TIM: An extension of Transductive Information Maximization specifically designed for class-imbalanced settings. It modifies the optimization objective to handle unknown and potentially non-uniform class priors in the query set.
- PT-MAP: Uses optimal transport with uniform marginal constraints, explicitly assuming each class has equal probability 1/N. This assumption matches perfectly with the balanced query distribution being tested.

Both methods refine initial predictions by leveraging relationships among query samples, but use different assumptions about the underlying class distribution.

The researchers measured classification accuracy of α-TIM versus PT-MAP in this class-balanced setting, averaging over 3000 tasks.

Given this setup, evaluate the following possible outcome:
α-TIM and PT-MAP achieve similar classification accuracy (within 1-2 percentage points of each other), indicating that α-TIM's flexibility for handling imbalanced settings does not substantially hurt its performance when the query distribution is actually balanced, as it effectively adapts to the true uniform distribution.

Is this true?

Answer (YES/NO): NO